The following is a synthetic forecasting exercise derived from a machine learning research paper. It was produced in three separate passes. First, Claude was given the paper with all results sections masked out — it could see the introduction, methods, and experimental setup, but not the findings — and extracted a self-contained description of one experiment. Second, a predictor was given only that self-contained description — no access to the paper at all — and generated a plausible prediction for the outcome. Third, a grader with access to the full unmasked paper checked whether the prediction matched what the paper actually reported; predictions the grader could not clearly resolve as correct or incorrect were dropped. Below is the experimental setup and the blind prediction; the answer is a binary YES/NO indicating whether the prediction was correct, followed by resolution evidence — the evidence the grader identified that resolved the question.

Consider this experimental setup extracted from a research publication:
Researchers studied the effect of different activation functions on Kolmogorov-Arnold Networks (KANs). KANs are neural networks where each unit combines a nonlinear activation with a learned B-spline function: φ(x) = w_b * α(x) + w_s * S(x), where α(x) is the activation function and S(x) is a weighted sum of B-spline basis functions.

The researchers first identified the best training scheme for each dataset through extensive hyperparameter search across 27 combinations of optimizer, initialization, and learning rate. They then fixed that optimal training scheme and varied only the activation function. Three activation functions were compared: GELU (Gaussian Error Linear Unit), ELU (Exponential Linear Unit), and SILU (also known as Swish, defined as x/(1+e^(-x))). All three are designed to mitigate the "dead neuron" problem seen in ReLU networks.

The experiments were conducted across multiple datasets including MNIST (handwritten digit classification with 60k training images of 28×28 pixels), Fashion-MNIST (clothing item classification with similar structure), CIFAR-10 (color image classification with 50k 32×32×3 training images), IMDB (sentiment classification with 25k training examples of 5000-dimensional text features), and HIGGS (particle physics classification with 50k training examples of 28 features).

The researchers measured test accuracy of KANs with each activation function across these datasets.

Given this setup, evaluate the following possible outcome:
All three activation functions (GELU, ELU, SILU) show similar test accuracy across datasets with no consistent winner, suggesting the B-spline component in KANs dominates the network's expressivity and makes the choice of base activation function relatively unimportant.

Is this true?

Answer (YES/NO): NO